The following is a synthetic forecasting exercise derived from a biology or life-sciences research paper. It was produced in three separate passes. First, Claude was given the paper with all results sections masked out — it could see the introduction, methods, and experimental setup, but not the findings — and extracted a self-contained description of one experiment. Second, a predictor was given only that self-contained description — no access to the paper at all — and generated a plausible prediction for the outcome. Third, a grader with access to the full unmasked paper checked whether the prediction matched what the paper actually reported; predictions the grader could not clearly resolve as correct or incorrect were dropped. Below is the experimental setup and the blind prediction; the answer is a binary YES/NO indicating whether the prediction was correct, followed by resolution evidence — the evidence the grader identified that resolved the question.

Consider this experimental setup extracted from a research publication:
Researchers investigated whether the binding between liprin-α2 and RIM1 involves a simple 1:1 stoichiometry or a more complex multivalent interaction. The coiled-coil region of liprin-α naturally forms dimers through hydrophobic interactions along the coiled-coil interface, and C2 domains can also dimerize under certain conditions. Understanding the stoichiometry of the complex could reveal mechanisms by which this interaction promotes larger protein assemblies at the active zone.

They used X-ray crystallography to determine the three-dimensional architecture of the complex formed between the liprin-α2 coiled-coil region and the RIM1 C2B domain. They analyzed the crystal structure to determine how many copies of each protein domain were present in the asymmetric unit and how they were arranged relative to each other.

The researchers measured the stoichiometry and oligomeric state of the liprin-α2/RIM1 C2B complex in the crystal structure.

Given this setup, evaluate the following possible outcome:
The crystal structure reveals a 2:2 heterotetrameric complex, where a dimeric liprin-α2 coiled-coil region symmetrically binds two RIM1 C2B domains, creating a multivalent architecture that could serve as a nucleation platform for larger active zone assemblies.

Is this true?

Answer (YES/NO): YES